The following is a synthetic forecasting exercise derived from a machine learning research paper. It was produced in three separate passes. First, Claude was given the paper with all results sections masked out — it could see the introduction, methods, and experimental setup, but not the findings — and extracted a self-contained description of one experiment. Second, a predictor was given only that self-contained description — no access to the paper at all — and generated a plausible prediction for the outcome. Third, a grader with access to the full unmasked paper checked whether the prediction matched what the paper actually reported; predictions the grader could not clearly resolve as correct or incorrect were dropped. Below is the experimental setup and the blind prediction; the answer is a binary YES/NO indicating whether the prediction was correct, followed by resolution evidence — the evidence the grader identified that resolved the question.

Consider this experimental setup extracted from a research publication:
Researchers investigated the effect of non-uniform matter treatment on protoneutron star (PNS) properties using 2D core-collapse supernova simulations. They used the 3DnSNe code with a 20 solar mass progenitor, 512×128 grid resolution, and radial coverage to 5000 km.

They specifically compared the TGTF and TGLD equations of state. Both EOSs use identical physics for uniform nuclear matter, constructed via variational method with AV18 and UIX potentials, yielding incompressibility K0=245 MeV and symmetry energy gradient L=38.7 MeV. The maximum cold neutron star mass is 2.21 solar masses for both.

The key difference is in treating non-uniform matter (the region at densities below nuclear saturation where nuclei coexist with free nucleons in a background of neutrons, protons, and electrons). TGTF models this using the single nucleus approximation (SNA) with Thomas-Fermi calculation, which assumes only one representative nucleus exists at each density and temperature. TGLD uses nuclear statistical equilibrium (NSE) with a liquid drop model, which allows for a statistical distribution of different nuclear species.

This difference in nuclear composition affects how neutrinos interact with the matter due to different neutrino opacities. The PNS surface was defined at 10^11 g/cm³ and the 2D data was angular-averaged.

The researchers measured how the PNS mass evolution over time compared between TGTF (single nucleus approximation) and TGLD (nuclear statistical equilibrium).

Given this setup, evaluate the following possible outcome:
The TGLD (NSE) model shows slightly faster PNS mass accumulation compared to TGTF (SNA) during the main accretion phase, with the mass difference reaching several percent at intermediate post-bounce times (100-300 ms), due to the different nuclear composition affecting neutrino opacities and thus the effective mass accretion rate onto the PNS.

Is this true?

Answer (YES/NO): NO